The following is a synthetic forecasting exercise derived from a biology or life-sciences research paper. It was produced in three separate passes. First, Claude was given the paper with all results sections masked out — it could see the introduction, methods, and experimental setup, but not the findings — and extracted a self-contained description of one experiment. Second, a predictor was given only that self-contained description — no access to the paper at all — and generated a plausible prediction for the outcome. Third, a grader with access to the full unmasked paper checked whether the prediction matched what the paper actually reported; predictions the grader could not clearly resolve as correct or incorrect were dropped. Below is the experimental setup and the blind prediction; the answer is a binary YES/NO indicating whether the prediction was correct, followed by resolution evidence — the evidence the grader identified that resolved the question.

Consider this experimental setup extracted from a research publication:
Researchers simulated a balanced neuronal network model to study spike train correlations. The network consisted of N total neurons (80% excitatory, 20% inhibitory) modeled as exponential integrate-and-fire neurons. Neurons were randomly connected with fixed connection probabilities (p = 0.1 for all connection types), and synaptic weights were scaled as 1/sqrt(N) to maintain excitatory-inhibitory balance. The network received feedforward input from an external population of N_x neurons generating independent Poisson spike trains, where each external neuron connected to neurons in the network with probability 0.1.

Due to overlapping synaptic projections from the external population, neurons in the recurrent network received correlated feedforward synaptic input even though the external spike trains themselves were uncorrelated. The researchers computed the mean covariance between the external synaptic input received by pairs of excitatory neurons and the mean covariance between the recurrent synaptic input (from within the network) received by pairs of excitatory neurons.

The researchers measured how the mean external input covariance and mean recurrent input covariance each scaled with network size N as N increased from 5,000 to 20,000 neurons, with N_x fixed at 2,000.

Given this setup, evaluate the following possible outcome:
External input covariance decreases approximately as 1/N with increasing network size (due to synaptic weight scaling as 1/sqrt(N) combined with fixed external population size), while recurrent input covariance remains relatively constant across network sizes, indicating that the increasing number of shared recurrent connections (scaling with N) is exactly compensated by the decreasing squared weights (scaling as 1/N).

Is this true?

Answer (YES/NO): NO